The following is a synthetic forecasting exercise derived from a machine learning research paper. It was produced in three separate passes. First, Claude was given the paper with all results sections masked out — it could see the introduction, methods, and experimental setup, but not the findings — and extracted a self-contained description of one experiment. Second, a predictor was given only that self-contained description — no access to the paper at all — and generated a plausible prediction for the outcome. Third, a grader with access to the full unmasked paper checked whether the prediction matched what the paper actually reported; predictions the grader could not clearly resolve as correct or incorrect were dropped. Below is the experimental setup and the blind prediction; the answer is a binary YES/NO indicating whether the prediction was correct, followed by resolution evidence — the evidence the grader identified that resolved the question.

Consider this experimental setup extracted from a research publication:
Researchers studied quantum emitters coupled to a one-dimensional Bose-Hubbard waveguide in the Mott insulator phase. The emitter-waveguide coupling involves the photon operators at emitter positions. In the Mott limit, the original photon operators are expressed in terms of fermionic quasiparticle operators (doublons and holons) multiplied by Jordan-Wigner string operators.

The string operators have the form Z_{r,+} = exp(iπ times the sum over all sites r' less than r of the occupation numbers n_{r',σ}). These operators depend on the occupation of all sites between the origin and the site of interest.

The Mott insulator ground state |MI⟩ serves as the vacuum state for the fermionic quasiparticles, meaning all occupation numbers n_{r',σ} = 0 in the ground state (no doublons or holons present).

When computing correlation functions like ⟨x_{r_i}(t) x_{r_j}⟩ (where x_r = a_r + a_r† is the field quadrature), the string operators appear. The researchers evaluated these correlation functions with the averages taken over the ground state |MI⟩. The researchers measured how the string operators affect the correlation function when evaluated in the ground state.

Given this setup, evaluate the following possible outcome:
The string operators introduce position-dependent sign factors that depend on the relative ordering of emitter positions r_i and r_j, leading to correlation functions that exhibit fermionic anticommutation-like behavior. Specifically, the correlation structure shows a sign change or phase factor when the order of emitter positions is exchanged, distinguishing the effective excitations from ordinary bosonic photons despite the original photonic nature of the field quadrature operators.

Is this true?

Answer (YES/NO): NO